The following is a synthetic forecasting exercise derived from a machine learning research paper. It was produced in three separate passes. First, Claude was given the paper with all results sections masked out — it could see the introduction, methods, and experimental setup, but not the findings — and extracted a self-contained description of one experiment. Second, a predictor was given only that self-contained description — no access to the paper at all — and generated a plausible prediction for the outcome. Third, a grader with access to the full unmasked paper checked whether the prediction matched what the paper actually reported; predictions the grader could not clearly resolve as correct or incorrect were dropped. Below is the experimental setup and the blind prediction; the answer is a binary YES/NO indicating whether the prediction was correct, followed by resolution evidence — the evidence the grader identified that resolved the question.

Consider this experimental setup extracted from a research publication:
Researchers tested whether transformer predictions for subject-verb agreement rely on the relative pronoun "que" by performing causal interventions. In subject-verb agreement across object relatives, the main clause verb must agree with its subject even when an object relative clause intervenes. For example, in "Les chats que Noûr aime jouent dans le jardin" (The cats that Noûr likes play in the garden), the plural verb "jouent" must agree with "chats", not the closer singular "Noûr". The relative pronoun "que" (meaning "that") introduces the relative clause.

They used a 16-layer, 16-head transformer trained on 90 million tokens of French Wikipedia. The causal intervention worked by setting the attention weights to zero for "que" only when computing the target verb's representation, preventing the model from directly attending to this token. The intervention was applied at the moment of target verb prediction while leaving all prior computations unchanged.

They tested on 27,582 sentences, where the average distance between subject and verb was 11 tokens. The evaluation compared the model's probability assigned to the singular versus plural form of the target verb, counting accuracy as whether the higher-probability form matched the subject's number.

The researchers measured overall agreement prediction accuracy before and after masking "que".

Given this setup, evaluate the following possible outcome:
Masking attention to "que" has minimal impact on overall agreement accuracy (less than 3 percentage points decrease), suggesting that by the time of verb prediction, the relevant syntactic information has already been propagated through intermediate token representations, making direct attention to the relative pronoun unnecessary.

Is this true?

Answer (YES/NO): YES